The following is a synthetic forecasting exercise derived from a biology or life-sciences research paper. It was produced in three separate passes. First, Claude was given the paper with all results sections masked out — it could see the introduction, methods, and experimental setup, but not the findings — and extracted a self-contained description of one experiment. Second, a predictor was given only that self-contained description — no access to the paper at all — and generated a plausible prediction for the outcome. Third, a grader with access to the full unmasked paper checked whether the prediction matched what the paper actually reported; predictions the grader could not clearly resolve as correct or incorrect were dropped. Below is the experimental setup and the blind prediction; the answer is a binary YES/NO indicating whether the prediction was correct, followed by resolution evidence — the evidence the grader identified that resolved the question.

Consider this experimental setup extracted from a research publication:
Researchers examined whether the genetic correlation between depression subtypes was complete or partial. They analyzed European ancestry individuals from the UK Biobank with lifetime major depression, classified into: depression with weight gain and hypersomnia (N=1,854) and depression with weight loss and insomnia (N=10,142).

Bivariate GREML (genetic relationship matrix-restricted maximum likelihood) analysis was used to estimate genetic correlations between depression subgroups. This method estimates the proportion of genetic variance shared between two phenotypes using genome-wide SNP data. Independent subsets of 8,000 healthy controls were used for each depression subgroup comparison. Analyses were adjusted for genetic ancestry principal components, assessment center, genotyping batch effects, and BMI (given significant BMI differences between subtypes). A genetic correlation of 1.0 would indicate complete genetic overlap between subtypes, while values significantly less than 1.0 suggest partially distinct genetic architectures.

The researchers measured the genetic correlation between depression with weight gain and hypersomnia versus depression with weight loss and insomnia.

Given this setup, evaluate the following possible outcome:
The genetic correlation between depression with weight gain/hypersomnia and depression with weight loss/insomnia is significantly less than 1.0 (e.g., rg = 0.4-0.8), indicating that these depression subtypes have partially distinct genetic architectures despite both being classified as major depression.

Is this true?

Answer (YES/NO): YES